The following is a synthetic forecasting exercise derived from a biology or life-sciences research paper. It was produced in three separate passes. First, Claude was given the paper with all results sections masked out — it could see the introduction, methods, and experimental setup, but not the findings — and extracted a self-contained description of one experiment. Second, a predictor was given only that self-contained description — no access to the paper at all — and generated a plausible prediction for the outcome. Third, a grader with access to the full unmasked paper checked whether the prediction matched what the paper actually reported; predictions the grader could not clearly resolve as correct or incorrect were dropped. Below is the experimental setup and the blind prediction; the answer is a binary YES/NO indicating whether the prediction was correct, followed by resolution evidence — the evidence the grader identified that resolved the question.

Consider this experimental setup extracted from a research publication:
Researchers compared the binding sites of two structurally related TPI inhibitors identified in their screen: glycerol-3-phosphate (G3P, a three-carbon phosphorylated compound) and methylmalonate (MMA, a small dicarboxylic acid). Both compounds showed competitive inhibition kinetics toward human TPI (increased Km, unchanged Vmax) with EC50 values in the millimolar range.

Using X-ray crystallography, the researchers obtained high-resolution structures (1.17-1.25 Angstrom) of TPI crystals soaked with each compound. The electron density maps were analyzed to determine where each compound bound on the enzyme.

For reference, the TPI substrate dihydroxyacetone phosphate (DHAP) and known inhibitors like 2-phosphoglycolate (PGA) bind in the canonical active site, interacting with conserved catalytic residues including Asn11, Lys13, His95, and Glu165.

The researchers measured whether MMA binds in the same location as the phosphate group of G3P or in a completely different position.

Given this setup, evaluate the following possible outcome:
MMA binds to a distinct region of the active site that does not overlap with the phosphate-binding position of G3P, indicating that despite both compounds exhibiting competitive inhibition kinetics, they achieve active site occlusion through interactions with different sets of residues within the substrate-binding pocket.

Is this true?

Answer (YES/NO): NO